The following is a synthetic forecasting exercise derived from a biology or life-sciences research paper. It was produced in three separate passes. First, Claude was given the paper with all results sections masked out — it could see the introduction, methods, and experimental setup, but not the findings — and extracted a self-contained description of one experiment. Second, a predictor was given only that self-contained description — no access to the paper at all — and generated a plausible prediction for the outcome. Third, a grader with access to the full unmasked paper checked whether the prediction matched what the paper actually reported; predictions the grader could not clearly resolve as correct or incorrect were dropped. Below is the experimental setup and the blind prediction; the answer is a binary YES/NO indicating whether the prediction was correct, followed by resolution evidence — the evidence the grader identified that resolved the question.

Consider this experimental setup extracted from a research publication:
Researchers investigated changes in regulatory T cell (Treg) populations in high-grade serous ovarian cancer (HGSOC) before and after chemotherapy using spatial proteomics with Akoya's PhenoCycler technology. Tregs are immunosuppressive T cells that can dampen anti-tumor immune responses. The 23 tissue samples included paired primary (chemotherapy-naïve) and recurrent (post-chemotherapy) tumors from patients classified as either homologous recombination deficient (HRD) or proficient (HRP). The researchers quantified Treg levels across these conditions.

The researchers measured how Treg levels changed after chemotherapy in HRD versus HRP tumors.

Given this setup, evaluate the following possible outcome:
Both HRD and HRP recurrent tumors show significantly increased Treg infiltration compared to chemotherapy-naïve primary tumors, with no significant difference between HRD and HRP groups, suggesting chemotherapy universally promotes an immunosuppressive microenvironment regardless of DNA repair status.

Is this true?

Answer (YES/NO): NO